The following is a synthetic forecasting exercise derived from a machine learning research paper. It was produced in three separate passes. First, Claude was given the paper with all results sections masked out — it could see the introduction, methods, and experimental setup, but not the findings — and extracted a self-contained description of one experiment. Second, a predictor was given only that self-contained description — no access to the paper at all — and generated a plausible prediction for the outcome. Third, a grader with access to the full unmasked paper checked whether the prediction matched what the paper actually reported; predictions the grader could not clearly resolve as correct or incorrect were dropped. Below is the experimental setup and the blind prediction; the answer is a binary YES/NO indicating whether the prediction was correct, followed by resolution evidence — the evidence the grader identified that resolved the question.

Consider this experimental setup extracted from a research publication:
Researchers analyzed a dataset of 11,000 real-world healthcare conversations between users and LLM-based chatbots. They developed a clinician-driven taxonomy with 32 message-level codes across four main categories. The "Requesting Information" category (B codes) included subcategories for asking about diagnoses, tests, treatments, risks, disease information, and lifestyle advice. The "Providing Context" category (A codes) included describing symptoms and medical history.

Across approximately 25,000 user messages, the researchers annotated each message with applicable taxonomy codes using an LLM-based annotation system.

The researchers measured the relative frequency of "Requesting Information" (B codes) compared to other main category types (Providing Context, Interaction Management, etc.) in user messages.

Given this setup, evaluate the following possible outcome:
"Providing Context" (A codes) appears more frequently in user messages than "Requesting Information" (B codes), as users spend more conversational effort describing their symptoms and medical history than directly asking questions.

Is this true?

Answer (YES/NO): NO